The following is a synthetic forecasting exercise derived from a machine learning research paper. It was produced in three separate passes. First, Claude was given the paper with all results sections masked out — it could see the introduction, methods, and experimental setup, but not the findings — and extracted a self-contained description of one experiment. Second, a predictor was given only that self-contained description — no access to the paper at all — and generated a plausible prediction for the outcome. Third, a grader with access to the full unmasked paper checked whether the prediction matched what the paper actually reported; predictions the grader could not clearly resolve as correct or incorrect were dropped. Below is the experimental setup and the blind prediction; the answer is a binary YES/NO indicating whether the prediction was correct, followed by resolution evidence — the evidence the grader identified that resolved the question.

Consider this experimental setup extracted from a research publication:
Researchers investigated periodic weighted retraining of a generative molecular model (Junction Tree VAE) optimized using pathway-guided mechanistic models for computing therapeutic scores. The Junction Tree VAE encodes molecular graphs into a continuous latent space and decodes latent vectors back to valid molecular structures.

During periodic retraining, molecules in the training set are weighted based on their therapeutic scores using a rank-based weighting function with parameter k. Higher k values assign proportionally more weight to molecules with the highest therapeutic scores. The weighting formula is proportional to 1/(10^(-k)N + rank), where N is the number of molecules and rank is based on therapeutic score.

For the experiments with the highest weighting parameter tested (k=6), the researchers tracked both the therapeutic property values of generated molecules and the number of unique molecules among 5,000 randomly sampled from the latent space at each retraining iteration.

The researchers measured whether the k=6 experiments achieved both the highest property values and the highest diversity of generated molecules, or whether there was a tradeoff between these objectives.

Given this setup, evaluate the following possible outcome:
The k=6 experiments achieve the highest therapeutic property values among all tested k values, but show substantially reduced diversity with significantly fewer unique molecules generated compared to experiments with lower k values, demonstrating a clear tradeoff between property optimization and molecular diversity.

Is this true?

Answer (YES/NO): YES